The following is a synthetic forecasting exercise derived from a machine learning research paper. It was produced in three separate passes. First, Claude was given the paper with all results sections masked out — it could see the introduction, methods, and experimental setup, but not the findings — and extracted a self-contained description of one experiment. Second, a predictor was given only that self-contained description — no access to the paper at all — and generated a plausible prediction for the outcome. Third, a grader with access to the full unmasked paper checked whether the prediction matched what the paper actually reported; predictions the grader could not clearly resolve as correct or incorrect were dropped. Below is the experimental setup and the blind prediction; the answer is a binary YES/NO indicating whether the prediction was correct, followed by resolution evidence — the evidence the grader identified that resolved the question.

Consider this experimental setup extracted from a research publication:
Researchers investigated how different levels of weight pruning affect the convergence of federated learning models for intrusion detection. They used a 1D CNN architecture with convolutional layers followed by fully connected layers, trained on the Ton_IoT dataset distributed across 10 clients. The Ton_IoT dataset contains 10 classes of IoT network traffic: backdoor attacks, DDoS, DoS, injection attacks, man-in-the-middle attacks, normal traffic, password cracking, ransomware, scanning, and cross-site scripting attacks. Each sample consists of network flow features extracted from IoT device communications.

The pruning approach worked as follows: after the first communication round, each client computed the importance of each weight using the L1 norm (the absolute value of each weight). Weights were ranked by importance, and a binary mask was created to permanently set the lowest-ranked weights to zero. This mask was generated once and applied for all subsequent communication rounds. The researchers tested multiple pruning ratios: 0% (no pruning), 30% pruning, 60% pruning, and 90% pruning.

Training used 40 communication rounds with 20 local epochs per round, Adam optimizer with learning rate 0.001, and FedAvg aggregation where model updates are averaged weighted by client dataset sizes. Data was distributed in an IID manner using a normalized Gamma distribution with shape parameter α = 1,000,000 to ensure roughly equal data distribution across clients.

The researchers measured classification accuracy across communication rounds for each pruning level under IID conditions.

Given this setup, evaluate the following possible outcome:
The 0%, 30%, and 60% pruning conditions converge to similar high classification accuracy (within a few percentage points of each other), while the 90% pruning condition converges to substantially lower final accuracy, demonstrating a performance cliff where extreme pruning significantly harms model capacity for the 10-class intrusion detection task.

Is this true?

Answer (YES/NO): YES